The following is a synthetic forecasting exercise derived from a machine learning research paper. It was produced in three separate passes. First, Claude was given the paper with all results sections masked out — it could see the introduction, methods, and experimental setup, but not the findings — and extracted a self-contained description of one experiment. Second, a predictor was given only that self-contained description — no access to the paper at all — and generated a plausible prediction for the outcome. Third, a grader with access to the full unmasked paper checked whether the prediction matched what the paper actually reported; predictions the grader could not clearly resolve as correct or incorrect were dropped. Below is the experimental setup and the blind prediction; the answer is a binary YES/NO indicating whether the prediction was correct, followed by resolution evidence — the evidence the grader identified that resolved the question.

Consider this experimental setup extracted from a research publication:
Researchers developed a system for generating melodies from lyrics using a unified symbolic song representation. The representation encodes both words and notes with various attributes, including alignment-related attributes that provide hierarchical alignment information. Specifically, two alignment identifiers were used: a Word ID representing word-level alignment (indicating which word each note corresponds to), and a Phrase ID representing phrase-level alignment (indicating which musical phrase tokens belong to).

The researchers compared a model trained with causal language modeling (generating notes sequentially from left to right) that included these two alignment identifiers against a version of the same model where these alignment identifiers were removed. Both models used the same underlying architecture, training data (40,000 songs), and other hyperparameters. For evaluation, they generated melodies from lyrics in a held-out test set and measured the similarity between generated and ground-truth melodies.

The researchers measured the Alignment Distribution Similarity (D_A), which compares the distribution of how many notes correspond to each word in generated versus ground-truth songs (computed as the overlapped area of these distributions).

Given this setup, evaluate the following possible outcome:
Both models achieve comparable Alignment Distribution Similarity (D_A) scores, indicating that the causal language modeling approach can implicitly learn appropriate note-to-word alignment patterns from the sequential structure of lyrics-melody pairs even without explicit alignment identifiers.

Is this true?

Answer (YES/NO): NO